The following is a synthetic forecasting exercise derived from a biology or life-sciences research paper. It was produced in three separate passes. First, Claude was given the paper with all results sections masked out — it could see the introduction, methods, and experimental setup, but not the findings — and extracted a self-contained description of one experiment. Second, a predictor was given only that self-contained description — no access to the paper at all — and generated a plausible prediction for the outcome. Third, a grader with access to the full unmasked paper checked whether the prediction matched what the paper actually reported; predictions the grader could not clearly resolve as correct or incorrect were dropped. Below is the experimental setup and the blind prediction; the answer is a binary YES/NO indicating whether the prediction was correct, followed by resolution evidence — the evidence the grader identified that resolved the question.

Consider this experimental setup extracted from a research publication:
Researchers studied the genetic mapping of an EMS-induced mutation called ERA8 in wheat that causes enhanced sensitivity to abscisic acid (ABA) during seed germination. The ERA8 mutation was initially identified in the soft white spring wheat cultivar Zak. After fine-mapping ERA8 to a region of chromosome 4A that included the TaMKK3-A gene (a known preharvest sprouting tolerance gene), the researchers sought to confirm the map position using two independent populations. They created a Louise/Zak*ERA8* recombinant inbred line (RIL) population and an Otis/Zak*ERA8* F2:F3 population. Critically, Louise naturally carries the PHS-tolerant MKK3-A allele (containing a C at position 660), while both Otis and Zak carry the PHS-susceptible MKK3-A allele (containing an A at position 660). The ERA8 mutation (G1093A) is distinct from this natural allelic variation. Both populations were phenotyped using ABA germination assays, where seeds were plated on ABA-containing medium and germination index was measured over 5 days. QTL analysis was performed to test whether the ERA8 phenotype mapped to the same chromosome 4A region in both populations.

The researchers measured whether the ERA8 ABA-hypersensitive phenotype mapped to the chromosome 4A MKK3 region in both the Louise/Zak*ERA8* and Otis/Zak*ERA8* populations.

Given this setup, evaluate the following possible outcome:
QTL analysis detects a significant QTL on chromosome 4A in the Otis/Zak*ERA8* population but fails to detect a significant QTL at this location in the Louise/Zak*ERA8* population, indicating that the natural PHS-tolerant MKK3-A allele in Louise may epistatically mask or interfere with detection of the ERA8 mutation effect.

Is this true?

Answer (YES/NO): YES